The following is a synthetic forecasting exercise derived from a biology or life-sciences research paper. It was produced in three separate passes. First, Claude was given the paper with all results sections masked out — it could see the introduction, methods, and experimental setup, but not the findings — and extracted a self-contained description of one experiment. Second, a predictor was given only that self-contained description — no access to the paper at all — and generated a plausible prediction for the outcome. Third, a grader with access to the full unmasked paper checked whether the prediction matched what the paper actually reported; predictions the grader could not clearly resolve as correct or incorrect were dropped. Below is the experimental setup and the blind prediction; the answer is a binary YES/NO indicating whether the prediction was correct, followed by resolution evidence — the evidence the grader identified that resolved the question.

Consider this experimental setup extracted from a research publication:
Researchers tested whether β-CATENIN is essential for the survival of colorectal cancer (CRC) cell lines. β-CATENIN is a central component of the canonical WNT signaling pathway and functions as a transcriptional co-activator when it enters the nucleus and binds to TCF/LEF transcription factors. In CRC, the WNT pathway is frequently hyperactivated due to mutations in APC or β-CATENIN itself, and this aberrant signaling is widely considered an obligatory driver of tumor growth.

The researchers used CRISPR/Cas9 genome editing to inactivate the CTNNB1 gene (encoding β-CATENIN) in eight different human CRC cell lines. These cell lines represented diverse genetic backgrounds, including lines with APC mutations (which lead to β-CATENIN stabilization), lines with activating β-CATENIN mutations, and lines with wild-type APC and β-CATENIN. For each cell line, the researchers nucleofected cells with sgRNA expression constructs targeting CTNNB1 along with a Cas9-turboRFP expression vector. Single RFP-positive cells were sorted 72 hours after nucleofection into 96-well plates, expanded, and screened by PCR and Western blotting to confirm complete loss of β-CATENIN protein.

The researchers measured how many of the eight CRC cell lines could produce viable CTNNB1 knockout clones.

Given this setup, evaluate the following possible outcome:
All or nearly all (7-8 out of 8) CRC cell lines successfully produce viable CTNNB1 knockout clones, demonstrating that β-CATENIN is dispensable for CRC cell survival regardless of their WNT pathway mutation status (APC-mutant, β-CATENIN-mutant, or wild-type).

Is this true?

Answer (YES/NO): NO